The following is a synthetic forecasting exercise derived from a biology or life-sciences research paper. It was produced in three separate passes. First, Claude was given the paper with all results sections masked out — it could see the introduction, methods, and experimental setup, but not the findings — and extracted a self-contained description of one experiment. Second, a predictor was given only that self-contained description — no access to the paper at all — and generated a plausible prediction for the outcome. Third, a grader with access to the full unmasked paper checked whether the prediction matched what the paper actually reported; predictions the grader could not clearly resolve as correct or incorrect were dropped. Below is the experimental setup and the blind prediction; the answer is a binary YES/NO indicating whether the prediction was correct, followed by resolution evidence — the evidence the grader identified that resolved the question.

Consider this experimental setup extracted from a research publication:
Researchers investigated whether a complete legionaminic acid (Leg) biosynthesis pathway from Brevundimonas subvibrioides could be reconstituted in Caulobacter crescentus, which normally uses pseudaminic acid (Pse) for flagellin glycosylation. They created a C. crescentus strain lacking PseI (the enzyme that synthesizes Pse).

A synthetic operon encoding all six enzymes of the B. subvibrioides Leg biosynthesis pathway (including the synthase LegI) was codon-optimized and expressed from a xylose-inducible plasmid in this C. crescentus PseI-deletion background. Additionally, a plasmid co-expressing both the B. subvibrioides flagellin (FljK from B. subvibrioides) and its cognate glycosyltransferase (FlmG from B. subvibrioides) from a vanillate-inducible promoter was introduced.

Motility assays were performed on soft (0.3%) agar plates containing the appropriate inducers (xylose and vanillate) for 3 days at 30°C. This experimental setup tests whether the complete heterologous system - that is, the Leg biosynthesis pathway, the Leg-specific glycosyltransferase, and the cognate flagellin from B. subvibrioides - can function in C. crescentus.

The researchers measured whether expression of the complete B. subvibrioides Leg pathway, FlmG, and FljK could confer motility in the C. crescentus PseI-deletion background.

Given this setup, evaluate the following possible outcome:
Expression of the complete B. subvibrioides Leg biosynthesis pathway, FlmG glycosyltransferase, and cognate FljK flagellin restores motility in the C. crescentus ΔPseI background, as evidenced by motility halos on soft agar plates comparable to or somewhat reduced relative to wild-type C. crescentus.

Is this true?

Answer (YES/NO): NO